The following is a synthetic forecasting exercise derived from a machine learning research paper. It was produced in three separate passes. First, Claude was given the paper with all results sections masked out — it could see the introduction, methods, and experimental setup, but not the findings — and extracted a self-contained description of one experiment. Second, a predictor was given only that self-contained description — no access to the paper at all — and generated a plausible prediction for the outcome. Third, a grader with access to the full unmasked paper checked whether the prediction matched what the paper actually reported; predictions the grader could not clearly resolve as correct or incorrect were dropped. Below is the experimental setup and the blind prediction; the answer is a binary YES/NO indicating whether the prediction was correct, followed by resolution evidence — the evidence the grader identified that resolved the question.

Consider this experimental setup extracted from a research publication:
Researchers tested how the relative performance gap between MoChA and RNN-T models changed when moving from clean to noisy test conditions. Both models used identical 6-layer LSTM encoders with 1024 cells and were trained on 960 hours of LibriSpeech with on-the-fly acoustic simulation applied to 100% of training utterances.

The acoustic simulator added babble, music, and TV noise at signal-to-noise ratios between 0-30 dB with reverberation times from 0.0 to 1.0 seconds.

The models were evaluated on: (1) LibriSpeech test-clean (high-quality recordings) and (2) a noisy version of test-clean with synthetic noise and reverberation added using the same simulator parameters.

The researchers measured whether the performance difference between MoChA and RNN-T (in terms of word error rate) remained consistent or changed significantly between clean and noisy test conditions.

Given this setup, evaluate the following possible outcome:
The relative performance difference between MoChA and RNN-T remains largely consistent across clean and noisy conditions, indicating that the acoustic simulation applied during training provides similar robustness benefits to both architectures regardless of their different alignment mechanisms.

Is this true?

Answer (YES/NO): NO